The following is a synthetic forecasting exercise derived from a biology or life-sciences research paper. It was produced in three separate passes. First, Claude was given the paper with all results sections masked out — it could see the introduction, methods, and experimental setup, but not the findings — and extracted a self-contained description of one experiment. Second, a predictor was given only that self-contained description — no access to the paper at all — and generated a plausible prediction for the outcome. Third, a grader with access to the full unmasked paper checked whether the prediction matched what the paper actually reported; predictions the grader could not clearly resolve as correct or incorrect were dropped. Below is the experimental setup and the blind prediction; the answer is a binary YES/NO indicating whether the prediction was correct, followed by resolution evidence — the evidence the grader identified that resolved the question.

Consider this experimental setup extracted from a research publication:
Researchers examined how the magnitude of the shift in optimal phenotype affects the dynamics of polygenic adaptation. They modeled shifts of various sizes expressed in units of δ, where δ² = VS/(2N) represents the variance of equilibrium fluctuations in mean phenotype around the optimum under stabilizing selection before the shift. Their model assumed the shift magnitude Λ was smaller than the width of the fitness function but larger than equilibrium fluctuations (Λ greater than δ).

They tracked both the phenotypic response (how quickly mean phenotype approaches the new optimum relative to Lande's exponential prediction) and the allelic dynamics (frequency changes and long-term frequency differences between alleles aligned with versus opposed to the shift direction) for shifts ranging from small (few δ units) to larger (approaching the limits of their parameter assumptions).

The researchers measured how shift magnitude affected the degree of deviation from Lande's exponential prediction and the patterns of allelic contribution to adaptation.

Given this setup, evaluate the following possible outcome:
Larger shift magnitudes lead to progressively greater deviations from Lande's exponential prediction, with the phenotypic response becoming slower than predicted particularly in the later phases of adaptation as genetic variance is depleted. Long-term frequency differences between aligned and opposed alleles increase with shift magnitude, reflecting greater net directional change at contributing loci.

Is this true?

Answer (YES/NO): NO